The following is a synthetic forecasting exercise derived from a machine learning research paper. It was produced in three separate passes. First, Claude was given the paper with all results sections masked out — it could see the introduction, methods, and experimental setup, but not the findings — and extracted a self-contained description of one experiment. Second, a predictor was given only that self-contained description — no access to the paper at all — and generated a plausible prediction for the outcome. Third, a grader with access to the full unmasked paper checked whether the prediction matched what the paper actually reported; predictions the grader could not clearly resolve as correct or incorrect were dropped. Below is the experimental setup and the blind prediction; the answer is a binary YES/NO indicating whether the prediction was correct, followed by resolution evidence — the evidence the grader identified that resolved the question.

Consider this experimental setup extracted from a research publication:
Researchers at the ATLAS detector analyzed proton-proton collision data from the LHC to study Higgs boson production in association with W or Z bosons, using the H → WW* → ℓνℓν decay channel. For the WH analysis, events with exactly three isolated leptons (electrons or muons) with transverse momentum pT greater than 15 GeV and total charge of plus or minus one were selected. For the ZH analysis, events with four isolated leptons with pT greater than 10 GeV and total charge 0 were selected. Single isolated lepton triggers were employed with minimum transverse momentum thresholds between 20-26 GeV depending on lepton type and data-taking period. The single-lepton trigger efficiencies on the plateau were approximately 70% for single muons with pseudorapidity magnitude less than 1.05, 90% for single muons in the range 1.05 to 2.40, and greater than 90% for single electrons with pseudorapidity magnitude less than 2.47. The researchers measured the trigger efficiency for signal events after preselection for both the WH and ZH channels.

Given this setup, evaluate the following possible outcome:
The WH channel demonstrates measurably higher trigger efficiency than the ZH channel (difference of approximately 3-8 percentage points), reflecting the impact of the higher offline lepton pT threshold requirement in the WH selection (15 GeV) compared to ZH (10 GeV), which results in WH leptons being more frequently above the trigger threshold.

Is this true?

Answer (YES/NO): NO